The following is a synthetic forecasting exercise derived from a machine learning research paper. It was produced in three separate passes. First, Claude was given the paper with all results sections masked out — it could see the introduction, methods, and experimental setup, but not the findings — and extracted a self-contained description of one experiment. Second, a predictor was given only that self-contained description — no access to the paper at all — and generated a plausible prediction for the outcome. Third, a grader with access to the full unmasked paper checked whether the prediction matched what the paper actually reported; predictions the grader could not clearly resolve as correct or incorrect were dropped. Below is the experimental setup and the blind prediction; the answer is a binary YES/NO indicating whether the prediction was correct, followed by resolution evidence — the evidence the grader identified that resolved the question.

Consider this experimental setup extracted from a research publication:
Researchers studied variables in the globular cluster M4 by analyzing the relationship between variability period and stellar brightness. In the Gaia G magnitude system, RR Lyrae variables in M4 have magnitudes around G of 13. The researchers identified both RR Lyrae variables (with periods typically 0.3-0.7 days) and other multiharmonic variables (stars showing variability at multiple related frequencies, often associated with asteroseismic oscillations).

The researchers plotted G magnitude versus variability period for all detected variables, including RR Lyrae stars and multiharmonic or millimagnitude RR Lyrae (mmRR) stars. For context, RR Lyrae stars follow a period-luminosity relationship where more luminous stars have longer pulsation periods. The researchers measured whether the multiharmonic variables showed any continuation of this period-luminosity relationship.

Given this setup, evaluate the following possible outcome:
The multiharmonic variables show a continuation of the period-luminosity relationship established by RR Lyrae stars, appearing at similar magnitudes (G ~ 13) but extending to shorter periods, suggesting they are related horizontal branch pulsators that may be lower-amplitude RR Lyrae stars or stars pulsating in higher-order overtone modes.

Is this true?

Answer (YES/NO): NO